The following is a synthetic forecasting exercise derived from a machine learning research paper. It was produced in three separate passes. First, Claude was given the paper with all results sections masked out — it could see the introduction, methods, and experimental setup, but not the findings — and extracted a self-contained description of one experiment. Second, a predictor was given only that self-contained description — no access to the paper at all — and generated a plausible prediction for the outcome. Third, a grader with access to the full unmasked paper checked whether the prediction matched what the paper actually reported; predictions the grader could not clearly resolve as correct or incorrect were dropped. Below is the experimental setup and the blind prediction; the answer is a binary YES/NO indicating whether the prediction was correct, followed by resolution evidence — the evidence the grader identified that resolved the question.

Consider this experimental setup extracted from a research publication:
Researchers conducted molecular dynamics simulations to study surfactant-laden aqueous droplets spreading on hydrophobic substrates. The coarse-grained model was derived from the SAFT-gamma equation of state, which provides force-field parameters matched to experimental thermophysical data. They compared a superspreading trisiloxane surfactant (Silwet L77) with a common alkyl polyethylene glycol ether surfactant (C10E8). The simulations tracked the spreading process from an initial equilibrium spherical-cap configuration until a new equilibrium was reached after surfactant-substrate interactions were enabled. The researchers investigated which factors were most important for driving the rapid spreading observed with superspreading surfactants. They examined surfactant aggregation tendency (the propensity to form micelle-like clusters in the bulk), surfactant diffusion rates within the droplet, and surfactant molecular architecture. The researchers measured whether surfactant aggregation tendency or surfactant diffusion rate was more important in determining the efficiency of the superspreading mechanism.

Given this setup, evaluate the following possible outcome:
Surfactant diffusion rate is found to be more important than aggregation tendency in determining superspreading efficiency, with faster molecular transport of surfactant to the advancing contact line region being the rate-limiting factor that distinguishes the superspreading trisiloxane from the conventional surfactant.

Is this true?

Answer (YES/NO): NO